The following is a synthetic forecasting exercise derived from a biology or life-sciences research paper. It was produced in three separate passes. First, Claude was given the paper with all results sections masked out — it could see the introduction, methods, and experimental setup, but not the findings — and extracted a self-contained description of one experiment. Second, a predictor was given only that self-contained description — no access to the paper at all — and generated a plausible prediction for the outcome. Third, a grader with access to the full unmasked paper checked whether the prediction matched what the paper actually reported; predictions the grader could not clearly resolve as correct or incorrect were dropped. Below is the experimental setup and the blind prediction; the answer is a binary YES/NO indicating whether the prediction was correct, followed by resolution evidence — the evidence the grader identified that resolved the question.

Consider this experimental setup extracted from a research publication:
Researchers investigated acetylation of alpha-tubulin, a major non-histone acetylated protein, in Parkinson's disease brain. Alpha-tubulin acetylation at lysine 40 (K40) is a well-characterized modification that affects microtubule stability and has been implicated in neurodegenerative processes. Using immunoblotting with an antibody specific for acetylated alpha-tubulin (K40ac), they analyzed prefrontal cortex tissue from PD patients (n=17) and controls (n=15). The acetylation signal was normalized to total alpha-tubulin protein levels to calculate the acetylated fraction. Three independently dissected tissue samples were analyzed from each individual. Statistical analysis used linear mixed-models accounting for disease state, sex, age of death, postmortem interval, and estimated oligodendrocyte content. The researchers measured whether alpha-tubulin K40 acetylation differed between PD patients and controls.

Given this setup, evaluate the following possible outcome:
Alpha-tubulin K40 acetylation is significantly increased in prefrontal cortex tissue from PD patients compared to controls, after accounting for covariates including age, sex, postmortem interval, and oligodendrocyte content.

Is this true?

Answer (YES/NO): NO